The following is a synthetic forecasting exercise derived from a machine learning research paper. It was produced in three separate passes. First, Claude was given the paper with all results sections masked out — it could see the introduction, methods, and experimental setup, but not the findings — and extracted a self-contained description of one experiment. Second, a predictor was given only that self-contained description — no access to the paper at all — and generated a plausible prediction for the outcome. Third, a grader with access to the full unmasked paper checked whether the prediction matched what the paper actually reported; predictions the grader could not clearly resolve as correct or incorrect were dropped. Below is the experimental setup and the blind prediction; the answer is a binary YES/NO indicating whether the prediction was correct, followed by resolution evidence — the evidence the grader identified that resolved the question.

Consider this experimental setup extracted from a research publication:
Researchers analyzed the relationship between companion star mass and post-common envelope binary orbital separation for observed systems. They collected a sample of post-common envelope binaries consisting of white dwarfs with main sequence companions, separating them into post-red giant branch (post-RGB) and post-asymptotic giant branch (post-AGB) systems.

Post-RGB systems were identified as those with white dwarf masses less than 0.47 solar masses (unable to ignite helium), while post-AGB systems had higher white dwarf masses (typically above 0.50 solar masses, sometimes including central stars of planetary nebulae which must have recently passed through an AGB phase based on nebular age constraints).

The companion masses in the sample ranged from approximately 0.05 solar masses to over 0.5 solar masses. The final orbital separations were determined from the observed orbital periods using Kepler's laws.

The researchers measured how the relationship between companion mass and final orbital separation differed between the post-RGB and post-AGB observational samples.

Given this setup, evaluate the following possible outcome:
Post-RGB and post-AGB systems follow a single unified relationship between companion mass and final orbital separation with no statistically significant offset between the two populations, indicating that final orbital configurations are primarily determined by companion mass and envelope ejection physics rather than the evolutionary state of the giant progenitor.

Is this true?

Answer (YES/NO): NO